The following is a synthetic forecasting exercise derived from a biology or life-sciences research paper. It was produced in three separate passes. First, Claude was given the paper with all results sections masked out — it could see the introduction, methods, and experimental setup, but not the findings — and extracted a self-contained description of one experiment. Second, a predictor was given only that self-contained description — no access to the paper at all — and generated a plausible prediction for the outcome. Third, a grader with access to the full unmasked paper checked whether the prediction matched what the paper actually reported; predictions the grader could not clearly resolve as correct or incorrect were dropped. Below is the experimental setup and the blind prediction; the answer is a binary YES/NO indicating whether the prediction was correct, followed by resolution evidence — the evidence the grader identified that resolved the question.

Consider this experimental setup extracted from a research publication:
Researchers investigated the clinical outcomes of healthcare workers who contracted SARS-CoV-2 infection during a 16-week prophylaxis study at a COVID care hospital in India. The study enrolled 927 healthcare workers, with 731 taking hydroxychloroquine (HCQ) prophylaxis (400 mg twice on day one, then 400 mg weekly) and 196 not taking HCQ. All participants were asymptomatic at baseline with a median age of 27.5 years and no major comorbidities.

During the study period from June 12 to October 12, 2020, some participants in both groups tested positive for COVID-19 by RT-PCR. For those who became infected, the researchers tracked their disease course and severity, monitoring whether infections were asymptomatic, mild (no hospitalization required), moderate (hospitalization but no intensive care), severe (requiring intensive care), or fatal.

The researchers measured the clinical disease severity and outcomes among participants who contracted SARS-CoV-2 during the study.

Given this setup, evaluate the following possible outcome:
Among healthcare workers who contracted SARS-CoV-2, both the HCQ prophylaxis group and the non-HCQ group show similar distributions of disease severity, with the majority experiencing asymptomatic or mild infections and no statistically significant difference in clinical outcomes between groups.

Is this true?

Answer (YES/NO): YES